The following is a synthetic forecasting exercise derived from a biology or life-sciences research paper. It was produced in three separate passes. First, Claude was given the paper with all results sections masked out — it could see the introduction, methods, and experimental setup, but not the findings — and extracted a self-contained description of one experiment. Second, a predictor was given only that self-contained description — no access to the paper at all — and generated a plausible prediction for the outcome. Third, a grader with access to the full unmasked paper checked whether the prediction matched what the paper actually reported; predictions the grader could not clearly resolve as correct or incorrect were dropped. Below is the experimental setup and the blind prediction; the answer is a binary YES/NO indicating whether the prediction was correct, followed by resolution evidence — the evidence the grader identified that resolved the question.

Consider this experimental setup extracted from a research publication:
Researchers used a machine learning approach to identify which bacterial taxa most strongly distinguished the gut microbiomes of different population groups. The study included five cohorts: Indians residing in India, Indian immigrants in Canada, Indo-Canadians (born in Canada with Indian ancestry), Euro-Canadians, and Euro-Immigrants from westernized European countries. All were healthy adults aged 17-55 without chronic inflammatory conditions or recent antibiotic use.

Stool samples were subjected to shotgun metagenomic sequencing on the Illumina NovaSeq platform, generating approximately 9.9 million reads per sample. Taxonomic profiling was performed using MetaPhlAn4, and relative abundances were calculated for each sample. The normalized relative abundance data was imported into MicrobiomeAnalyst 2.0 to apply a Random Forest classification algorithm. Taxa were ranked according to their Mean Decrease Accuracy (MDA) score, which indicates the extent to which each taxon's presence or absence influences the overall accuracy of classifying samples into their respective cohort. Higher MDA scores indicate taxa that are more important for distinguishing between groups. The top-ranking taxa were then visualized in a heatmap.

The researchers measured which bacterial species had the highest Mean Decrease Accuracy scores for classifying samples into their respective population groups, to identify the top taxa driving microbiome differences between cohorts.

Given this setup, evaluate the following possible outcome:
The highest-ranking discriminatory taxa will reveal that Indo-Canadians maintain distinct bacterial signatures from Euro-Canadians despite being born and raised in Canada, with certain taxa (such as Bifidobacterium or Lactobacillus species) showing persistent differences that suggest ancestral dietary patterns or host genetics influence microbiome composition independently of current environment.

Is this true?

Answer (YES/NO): NO